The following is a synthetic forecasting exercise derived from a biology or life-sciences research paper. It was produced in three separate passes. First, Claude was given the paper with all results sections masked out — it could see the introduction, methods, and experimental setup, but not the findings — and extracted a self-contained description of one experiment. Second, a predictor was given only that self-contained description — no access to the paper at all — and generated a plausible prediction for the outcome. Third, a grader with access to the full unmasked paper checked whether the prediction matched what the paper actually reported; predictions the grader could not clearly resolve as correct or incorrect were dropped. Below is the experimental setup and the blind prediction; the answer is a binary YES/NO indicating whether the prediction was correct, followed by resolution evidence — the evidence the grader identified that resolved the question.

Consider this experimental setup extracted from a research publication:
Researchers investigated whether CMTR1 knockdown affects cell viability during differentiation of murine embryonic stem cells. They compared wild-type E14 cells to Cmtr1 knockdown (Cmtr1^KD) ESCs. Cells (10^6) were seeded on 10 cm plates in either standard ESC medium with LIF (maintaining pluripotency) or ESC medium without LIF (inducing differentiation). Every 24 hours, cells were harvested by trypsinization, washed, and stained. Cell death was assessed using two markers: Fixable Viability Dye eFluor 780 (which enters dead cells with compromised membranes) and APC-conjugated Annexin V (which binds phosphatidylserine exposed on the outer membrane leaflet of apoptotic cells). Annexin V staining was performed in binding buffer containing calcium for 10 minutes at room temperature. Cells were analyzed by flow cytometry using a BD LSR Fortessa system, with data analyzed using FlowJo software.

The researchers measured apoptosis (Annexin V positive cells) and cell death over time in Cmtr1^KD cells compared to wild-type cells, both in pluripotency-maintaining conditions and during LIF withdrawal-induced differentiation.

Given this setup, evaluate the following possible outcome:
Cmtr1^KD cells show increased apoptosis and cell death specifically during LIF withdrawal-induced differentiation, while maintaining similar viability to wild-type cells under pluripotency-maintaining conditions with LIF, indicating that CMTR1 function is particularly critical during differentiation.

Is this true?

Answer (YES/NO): YES